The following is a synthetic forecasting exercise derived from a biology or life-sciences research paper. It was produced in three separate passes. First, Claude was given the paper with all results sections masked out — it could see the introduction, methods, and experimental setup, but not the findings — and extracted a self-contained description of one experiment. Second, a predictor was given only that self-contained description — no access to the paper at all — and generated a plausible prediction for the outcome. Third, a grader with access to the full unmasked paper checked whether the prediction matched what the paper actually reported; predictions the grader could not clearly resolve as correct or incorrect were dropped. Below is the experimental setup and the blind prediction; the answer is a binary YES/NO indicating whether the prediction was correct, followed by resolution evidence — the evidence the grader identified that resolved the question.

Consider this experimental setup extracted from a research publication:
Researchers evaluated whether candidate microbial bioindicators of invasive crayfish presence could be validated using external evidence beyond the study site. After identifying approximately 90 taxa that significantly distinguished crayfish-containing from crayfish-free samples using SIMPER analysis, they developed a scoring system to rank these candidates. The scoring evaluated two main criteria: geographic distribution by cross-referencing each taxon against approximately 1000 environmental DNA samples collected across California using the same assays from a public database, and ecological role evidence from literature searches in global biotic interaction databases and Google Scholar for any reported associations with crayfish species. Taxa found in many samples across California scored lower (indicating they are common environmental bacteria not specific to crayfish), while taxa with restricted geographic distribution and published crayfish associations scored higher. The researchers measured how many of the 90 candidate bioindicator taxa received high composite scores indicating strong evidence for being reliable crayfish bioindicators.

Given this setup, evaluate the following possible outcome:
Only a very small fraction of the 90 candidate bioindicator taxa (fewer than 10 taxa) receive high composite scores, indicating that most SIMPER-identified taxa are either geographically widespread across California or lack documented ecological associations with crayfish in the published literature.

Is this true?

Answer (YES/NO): YES